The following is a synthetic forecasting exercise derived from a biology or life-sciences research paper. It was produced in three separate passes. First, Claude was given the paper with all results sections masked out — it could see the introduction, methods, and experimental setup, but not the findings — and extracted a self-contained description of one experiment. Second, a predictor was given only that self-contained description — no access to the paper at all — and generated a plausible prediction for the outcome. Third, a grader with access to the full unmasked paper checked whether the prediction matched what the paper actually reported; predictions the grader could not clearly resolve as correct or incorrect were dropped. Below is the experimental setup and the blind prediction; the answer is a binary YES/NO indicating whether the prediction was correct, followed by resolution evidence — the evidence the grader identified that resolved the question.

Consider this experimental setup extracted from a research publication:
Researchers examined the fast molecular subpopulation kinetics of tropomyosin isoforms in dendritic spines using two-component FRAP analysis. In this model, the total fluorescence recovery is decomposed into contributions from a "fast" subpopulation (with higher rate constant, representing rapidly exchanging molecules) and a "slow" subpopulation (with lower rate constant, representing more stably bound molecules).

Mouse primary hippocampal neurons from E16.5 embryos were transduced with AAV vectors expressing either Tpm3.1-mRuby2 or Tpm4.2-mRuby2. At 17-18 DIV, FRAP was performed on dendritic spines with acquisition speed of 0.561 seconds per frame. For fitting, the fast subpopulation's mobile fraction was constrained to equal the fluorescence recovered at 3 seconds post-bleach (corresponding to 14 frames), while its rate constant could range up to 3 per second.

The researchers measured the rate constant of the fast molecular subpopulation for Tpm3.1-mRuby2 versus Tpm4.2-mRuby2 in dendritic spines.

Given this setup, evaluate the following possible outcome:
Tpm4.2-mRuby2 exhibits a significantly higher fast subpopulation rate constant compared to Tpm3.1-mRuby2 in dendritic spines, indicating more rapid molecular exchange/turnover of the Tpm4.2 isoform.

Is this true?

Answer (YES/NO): NO